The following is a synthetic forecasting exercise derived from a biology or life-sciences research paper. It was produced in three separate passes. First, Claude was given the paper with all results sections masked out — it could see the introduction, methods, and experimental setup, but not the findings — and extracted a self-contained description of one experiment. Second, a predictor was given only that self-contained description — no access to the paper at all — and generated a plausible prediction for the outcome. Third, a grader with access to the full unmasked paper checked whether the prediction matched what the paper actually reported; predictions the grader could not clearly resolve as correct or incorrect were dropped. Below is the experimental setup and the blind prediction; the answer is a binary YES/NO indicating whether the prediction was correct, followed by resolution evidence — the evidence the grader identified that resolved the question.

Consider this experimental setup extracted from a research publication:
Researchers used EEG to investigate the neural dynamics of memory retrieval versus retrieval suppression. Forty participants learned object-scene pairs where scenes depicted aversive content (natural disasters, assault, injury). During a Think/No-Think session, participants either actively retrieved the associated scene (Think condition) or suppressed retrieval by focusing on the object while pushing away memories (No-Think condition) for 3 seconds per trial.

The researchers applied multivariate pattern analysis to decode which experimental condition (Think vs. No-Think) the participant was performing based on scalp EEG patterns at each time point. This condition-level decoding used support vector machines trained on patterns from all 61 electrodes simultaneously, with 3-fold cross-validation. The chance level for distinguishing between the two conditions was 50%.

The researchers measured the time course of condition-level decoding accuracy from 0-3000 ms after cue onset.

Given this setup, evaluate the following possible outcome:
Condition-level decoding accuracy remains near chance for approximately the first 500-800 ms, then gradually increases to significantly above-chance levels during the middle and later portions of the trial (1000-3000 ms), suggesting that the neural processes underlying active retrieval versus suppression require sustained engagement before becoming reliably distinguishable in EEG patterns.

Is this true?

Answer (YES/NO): NO